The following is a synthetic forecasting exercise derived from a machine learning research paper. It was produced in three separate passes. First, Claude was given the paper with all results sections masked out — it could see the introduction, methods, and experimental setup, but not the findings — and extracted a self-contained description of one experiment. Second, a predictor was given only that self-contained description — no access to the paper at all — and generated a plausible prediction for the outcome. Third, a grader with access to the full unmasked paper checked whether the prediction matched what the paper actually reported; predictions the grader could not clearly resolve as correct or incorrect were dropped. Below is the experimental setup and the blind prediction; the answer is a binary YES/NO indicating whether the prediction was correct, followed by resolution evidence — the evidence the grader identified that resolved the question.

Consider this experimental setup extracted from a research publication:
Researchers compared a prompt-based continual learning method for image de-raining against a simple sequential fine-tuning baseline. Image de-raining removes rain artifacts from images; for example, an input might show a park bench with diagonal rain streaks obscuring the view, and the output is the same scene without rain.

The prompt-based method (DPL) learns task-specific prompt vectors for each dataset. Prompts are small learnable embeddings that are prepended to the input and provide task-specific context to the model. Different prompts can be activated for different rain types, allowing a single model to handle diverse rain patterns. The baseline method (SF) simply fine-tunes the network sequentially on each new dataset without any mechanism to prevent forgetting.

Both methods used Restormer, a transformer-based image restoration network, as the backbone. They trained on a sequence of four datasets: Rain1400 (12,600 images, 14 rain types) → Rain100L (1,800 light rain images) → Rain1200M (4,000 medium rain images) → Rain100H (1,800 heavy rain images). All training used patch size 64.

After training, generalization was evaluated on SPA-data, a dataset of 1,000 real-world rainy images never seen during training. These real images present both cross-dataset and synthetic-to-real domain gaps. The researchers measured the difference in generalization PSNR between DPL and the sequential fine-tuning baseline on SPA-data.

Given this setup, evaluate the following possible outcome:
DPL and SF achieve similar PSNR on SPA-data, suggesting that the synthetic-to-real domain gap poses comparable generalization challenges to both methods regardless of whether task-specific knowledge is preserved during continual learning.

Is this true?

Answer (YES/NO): NO